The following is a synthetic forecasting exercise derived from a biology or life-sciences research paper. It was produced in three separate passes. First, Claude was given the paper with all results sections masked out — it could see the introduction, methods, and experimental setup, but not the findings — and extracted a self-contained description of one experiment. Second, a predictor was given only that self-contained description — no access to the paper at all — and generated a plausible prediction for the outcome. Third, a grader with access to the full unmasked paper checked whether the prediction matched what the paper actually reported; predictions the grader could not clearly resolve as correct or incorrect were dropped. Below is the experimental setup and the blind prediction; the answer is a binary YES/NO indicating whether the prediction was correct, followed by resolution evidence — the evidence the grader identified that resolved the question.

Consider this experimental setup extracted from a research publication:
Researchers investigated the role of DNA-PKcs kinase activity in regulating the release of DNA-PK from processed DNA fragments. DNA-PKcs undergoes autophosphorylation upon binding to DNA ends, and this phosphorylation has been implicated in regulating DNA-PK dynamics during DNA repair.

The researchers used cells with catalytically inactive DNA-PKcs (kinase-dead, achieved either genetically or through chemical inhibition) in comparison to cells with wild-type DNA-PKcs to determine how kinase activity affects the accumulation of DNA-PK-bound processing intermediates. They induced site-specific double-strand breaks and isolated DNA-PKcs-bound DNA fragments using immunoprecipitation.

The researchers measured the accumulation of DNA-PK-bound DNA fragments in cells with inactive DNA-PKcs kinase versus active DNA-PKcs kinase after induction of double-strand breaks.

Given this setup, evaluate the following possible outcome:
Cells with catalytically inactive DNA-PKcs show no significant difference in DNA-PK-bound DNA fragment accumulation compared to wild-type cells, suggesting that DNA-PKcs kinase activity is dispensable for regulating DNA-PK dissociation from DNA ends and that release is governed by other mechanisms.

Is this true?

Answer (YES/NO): NO